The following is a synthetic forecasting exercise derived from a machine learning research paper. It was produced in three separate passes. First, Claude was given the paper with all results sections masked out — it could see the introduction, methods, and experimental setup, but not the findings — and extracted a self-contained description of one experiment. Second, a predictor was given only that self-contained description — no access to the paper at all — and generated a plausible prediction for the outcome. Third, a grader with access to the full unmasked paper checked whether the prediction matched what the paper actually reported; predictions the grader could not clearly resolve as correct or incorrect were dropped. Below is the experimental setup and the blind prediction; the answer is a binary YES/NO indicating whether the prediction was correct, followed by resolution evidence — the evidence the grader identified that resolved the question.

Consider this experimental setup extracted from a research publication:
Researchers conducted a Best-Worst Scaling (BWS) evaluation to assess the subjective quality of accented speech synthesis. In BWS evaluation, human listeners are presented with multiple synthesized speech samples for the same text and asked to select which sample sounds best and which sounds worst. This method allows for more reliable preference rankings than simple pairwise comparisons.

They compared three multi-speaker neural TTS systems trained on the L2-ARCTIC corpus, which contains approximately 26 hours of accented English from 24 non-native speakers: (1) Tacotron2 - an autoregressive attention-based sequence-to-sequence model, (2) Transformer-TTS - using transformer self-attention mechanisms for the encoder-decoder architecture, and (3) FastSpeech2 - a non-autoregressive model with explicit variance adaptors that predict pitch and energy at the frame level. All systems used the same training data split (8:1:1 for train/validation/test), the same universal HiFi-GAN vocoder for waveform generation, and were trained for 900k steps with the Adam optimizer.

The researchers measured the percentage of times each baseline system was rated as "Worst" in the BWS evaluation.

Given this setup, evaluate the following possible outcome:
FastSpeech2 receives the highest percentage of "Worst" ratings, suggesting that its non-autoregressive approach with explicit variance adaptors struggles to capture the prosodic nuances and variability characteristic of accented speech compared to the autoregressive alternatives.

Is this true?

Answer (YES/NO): NO